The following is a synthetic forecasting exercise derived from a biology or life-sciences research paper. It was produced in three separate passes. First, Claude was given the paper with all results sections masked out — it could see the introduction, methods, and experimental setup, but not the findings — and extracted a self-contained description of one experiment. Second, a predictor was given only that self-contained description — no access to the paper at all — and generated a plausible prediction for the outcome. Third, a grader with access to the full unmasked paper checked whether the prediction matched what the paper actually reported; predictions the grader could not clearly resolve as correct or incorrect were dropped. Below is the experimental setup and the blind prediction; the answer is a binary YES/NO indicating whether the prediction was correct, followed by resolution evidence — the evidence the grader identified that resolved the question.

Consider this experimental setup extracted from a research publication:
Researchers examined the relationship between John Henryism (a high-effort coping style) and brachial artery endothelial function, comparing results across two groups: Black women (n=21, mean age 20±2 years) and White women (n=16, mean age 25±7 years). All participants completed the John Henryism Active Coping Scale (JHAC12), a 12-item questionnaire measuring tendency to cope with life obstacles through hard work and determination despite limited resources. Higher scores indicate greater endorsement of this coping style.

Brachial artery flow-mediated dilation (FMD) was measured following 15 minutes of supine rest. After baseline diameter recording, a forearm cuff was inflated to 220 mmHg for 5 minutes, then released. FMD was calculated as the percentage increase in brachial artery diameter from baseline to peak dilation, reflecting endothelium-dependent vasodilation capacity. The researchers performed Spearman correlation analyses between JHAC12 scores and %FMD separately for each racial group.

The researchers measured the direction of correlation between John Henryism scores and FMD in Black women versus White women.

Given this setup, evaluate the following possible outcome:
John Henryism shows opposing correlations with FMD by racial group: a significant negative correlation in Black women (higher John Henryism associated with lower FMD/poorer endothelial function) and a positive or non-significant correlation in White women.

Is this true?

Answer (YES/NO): YES